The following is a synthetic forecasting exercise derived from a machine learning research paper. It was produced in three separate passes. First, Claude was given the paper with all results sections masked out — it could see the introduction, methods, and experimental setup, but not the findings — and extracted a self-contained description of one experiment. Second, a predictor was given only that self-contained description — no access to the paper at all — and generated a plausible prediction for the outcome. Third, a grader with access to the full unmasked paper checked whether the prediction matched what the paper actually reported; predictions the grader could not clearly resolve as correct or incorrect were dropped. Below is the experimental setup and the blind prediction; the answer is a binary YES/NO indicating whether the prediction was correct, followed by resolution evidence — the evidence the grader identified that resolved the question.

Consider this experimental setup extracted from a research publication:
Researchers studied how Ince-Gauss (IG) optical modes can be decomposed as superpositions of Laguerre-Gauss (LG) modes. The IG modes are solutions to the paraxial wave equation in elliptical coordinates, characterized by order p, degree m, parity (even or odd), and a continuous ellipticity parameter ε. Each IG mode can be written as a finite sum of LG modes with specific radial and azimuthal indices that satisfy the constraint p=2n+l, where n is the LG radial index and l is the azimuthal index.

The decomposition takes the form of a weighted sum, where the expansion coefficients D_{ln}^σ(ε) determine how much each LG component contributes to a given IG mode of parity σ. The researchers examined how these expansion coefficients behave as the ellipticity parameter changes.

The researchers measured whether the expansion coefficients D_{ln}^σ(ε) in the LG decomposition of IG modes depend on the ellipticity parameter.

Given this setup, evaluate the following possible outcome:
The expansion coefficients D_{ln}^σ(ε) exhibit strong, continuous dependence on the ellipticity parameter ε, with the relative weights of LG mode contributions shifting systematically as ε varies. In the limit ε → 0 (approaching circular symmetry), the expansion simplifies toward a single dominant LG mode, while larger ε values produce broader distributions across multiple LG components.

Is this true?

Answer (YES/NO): YES